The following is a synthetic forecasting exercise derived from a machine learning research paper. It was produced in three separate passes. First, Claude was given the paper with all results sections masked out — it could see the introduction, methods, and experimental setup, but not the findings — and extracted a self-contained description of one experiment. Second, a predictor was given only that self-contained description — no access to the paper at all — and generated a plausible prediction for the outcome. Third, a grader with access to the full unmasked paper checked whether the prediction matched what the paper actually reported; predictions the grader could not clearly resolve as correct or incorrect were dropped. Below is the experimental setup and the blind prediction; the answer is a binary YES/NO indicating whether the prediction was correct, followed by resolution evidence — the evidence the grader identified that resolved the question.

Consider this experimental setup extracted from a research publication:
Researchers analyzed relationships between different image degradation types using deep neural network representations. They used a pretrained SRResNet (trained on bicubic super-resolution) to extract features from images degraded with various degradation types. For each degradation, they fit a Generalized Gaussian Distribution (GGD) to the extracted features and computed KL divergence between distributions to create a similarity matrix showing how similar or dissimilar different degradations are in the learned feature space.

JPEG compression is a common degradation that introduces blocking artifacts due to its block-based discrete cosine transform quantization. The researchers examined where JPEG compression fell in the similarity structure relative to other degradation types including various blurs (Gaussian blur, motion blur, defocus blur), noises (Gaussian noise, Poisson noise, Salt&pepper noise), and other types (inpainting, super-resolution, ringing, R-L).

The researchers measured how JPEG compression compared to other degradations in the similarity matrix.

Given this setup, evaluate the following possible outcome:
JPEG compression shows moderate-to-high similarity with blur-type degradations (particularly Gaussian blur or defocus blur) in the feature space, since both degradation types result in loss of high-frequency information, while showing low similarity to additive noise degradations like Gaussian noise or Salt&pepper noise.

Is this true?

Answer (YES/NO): NO